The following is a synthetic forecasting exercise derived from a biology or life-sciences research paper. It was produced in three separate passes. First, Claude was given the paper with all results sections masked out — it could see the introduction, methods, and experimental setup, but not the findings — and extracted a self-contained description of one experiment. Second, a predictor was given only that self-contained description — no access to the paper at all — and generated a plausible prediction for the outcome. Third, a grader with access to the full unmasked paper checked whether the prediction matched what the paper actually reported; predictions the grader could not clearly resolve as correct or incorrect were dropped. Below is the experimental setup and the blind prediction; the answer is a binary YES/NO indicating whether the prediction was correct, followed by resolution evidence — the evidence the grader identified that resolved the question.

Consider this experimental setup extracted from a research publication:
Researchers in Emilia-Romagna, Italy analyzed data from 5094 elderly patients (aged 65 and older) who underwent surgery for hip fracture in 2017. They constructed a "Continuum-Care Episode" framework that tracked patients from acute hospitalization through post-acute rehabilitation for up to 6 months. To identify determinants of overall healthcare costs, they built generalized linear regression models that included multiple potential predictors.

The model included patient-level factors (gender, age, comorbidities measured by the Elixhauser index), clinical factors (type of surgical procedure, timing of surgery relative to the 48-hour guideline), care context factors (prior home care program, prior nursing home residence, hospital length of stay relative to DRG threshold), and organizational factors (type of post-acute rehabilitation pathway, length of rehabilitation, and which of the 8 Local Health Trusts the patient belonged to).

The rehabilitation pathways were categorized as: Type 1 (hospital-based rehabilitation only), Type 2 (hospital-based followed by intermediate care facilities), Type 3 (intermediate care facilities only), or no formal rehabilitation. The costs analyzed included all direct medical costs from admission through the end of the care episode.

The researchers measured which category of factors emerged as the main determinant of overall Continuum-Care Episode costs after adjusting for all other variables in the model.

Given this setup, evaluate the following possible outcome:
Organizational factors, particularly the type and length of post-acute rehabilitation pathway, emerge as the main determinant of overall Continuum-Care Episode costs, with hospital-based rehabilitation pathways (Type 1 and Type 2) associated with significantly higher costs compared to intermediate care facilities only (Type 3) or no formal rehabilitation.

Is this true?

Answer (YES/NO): YES